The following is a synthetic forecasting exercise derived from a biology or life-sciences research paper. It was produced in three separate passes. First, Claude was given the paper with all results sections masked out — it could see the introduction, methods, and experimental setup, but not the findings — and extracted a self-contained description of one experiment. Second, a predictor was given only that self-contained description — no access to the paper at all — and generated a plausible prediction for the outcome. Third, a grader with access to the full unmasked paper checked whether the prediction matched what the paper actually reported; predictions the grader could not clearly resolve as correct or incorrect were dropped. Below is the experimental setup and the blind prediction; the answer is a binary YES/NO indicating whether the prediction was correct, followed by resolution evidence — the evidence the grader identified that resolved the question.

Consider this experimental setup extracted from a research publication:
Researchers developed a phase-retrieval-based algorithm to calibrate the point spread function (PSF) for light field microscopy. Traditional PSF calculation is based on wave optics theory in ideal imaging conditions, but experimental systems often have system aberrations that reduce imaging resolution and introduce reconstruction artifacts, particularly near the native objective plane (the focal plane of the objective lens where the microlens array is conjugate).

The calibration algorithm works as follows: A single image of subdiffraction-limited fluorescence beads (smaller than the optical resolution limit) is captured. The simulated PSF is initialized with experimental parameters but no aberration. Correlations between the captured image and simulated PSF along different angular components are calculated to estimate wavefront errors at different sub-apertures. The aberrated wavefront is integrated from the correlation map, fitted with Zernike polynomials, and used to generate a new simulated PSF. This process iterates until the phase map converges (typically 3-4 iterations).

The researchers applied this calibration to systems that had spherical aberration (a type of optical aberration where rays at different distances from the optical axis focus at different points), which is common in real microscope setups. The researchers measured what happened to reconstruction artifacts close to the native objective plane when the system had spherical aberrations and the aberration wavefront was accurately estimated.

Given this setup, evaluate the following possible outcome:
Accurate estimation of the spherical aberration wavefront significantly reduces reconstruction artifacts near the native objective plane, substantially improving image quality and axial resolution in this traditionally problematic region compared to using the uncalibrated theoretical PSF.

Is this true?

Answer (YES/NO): YES